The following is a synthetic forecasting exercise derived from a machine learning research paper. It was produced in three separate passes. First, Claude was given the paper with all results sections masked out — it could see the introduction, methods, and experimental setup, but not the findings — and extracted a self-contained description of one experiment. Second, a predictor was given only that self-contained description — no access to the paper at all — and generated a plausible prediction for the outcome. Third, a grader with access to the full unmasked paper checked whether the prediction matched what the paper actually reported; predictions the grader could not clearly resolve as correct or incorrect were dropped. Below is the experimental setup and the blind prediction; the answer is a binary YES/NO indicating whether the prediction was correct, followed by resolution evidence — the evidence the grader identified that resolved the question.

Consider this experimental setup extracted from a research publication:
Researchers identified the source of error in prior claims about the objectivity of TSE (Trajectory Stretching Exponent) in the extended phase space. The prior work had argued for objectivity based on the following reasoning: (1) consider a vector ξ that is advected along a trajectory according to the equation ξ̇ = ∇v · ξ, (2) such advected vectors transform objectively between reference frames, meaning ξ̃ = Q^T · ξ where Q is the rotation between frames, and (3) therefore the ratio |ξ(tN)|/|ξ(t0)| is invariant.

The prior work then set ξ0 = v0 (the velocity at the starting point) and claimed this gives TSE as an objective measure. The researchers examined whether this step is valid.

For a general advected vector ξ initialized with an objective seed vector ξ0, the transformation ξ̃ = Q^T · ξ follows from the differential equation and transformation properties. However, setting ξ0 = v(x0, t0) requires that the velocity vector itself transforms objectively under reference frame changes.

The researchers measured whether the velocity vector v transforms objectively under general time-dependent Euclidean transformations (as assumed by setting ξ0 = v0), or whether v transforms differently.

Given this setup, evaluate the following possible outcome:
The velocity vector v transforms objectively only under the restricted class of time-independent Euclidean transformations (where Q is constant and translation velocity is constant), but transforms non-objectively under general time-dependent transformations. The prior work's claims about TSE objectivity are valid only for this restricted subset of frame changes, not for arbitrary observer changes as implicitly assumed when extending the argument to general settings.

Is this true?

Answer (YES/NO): NO